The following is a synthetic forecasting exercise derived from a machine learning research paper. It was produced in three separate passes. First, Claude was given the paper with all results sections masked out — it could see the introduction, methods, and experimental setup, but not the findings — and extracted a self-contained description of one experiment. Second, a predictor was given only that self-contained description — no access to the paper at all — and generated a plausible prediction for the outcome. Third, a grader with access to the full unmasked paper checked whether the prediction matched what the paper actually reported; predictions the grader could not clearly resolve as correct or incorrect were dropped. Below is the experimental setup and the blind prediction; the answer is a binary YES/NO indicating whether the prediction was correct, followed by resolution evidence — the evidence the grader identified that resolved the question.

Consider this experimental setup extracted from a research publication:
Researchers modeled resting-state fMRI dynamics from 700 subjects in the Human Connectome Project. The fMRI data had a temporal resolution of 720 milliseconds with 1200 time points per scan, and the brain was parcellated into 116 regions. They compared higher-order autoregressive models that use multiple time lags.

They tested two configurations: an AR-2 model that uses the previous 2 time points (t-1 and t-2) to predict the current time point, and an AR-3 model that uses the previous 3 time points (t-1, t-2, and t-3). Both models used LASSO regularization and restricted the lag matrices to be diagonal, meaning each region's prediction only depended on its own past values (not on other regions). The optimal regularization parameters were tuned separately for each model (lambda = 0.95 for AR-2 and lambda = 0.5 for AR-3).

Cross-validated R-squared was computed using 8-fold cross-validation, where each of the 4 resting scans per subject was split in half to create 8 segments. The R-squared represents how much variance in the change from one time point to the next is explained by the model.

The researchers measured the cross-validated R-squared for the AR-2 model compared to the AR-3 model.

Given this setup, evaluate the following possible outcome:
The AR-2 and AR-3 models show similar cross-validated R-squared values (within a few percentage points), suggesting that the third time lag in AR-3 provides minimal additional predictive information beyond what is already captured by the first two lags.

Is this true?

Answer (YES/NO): YES